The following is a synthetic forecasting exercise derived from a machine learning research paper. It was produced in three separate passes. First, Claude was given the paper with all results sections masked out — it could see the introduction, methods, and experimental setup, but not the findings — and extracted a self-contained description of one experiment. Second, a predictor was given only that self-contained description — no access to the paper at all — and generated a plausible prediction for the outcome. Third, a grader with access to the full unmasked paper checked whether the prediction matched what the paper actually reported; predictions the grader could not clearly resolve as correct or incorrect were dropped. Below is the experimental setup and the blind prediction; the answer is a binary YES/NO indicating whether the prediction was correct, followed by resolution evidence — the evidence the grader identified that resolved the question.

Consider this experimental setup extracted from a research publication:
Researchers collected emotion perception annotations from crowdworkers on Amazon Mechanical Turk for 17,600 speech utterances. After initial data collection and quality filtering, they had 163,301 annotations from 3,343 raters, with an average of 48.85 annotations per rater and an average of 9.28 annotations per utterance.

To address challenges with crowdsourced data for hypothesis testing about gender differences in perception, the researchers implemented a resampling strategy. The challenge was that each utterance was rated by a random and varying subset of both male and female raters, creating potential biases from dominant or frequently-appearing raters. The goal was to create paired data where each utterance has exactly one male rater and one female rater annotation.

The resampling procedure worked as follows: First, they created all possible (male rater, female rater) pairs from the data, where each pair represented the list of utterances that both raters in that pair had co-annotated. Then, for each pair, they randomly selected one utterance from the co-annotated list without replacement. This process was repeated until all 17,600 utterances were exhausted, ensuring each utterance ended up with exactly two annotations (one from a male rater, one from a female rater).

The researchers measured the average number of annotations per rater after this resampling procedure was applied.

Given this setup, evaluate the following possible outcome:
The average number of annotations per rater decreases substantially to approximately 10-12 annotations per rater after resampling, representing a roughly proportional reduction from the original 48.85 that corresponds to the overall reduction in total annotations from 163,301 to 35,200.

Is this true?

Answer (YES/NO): YES